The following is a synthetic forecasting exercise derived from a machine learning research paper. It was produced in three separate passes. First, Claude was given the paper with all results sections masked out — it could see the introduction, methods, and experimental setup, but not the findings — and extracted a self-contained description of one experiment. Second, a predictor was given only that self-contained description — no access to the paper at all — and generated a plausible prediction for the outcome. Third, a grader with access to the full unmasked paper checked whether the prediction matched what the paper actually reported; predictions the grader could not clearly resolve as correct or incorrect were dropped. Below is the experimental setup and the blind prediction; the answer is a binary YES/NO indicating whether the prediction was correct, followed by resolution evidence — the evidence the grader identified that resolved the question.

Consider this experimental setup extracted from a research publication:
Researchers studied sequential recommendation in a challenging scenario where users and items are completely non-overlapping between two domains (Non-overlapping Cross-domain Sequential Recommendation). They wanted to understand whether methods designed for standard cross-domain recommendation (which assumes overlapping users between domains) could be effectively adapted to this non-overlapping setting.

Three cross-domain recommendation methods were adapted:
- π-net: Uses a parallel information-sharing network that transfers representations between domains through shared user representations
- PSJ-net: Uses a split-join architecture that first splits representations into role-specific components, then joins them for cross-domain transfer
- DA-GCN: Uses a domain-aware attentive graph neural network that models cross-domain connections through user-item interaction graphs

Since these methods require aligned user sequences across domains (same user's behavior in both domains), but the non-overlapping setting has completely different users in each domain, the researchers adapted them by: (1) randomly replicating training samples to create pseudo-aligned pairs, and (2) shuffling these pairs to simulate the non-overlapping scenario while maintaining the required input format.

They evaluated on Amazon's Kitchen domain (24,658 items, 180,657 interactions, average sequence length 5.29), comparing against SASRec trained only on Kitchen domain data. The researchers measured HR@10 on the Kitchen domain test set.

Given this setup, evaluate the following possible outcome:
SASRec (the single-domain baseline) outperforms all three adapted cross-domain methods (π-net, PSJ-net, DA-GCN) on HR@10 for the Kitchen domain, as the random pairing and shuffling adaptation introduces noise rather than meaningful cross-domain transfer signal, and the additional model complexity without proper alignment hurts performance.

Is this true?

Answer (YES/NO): YES